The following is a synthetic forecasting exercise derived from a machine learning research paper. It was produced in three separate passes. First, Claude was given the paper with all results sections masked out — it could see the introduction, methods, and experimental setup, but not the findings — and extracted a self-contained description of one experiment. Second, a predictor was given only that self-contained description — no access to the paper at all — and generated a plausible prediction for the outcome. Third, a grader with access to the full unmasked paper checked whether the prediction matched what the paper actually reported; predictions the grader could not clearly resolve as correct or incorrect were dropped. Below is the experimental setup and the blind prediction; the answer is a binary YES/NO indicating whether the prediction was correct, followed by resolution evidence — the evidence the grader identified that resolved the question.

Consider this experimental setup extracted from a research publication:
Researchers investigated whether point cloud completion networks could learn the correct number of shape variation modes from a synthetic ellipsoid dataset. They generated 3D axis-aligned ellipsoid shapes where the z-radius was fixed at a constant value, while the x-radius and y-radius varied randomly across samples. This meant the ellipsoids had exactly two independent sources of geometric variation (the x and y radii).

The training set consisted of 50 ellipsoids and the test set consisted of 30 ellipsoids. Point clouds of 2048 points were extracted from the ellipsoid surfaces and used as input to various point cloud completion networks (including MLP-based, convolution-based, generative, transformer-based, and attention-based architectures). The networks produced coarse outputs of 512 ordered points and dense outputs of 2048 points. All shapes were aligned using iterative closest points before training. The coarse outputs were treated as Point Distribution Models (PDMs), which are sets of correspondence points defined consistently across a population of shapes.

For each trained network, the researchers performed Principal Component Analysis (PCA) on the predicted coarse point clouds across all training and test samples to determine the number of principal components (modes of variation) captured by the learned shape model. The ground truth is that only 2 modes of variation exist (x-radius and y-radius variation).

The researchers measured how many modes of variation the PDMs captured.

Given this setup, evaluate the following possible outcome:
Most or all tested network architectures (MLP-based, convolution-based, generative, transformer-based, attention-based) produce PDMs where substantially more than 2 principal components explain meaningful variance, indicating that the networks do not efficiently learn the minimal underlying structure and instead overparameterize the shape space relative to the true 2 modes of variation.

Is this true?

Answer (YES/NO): NO